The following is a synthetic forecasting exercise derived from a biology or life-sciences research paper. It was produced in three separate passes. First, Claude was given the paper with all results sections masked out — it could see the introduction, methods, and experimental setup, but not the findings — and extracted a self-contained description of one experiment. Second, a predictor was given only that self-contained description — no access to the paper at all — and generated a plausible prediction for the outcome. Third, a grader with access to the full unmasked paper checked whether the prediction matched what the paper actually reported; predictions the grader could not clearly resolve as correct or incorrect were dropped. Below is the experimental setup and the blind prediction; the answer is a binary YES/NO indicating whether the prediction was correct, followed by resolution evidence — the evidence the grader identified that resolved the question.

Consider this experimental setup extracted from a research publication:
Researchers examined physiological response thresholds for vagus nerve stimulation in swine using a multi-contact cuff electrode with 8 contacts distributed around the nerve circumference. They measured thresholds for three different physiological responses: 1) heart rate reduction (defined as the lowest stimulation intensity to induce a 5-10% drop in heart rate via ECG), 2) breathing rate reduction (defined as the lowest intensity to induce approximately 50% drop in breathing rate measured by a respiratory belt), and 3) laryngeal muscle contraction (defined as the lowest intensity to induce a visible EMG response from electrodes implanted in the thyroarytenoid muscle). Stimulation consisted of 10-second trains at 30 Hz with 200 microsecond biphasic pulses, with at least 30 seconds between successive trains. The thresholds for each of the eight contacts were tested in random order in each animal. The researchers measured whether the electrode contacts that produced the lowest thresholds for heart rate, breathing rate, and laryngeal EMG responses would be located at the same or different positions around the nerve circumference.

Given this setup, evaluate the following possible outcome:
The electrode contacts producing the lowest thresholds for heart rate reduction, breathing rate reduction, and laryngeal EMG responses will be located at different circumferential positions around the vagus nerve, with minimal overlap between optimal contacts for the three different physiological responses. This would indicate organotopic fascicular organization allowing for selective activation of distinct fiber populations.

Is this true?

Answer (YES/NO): NO